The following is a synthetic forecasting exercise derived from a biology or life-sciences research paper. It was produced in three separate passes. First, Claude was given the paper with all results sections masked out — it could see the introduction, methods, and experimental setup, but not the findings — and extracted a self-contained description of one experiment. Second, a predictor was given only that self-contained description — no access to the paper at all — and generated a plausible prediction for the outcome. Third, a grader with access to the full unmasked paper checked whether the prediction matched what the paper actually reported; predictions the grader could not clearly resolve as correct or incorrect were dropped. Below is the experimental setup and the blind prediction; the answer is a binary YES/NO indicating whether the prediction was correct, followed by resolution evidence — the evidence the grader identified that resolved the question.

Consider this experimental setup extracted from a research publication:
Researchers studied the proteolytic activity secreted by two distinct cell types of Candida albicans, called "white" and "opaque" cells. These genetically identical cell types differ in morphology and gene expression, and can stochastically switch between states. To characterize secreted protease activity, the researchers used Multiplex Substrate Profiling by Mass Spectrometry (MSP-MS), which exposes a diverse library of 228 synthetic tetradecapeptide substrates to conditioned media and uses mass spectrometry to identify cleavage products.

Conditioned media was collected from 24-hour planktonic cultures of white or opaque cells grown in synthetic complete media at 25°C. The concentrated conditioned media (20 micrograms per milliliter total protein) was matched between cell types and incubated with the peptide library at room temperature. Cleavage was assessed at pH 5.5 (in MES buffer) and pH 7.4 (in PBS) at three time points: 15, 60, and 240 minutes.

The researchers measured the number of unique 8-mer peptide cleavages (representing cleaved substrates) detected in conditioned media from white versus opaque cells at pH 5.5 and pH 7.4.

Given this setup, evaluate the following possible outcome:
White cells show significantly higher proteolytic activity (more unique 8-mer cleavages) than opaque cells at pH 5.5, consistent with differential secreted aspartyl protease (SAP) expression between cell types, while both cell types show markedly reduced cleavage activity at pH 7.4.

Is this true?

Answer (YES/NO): NO